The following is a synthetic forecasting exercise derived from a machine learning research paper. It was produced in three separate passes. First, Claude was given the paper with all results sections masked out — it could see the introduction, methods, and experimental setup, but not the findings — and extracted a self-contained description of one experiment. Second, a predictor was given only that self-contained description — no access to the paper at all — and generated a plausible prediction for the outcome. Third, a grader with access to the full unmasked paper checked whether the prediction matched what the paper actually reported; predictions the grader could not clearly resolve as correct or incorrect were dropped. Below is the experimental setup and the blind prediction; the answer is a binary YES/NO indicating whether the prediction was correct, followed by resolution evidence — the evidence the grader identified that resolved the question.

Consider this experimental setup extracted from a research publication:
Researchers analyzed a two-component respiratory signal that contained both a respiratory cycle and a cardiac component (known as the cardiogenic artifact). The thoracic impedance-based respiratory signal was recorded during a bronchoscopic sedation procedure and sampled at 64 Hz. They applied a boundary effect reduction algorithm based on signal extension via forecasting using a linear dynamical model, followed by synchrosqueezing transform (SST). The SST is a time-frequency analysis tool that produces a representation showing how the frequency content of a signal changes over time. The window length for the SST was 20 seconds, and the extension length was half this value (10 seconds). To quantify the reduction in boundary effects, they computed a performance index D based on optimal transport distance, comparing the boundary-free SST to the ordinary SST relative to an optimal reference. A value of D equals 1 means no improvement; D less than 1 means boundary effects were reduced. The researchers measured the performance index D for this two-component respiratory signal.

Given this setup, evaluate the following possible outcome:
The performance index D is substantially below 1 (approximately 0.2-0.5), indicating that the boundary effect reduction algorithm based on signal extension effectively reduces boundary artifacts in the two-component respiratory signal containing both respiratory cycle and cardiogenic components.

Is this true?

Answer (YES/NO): NO